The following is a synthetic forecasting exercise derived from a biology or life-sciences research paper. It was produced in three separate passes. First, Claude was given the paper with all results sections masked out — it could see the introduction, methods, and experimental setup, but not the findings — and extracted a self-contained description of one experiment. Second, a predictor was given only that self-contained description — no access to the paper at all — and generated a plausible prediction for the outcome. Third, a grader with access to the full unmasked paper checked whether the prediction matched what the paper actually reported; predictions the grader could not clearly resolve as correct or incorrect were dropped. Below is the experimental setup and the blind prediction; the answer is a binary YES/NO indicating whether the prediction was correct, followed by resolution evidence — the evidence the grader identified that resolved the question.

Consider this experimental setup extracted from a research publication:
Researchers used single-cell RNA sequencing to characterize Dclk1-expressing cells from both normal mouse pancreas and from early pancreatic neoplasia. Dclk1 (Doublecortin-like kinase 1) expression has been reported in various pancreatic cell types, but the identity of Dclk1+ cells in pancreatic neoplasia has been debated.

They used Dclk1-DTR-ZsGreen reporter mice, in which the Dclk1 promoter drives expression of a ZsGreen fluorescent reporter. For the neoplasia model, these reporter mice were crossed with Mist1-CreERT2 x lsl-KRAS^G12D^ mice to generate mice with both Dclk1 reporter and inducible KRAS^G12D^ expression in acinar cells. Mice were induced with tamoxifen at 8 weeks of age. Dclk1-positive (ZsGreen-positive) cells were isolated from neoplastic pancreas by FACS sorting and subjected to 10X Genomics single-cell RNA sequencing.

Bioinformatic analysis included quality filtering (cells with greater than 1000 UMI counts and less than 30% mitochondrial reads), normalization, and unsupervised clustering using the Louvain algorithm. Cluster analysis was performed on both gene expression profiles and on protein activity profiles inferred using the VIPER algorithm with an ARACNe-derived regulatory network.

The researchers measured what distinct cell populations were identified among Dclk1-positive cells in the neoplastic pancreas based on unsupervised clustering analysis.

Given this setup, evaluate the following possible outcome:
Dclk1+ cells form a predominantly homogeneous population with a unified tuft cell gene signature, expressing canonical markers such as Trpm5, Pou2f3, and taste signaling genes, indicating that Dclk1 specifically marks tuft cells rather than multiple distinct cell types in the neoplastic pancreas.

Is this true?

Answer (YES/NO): NO